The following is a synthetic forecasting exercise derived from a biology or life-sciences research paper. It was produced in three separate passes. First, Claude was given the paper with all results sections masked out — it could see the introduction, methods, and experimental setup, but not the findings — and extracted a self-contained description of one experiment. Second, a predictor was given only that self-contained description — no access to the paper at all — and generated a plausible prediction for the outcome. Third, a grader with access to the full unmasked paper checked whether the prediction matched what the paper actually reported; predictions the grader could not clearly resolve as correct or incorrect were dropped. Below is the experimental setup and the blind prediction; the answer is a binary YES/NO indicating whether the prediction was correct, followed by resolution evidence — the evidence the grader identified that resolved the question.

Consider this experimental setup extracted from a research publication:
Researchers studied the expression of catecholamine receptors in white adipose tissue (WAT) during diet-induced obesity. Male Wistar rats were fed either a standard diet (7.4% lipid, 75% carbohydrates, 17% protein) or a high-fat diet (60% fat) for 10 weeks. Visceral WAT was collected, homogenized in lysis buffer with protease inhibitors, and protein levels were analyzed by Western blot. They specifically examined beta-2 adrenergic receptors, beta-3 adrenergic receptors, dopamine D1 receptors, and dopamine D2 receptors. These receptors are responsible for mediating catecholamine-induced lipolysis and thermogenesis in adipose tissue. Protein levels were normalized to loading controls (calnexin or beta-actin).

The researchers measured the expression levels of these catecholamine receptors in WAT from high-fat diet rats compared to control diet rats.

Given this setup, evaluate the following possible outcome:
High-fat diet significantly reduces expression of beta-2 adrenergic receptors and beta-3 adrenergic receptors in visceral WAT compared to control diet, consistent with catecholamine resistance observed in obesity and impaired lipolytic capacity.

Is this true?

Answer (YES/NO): NO